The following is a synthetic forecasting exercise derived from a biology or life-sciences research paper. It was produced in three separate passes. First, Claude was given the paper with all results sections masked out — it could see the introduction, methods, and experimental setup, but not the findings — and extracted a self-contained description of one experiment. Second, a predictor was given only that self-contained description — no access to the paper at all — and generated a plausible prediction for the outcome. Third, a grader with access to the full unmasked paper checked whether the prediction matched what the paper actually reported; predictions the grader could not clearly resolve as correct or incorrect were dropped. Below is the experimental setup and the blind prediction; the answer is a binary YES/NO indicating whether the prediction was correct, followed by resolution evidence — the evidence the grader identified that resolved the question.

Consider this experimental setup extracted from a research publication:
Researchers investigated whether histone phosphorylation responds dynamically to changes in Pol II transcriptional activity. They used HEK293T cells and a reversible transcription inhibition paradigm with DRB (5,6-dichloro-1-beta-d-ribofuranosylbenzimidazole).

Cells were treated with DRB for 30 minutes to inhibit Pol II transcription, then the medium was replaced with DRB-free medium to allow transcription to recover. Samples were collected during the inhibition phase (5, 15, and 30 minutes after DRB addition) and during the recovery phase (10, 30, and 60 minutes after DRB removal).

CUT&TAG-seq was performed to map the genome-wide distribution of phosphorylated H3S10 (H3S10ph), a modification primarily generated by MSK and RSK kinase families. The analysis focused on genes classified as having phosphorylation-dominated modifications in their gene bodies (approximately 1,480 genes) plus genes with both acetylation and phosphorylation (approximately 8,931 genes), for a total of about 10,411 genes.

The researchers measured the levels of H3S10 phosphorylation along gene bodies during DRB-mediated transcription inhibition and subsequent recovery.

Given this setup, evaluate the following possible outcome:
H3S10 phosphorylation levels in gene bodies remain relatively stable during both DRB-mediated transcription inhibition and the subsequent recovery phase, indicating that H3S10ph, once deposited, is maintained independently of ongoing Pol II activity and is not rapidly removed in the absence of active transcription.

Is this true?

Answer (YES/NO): NO